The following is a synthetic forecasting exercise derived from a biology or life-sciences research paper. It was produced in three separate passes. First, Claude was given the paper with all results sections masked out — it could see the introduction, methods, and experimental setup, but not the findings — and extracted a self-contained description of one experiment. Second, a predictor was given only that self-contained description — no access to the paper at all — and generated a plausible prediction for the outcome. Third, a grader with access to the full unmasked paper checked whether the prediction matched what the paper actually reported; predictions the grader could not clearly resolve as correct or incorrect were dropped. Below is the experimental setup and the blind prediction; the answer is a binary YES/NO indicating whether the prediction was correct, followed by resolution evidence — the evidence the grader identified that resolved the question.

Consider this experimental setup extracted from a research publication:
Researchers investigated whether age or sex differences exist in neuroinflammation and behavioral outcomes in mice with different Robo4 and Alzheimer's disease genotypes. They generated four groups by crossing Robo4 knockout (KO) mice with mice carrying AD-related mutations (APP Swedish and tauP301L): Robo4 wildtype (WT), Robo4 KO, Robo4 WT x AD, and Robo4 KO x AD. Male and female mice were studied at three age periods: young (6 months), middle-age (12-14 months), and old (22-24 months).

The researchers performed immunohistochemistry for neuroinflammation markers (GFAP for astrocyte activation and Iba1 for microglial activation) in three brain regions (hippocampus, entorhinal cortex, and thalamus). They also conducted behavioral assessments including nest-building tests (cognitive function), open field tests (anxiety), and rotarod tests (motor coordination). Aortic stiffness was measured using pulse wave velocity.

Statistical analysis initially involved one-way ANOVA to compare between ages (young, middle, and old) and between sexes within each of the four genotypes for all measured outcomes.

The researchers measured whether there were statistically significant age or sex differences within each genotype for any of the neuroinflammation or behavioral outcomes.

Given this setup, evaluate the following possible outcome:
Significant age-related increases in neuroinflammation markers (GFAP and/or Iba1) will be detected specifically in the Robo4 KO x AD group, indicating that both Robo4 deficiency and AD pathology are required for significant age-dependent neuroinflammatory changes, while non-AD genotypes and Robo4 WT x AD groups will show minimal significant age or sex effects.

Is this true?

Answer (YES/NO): NO